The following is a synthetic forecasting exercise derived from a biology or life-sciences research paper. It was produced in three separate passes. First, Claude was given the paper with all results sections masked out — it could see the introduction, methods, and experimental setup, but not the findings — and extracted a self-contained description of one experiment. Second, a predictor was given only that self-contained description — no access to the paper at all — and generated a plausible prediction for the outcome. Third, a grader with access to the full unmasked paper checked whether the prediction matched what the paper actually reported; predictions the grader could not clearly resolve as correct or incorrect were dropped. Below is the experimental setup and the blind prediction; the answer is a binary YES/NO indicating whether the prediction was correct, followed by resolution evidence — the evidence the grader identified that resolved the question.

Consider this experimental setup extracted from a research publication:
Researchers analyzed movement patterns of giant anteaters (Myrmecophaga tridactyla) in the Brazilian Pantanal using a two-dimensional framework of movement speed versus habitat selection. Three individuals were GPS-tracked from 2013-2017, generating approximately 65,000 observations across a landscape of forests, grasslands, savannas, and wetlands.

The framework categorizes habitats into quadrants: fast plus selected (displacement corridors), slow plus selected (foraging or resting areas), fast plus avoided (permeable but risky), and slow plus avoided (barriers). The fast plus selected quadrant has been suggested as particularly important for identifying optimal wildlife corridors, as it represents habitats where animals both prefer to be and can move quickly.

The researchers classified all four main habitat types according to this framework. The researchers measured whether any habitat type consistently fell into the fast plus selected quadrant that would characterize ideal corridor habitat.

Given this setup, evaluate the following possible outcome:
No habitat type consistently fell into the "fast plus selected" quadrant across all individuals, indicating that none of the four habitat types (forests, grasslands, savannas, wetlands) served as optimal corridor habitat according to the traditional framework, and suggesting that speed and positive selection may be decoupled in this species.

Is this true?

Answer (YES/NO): YES